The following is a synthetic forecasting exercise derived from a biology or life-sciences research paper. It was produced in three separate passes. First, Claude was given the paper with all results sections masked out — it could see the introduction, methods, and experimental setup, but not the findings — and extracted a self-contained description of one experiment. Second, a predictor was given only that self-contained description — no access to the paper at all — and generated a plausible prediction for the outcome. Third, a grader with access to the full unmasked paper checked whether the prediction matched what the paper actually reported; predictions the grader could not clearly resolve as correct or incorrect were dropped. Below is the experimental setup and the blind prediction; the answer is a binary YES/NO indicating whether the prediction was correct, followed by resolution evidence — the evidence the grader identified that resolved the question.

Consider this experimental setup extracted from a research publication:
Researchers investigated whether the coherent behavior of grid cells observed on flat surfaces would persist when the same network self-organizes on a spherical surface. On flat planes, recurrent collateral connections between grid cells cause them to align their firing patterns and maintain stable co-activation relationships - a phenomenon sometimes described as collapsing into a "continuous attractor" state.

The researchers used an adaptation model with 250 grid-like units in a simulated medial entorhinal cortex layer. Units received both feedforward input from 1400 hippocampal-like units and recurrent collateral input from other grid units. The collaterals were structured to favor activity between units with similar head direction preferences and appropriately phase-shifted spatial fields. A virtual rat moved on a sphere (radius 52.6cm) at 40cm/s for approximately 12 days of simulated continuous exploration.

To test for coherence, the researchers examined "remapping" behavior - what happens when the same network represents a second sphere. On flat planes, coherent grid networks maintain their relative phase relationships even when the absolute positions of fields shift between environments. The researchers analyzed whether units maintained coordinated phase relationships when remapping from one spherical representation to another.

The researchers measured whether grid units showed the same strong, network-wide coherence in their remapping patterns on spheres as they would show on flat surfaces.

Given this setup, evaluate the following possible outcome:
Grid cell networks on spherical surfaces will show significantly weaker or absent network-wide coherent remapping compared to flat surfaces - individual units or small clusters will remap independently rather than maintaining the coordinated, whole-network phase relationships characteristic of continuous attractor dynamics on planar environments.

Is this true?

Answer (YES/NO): YES